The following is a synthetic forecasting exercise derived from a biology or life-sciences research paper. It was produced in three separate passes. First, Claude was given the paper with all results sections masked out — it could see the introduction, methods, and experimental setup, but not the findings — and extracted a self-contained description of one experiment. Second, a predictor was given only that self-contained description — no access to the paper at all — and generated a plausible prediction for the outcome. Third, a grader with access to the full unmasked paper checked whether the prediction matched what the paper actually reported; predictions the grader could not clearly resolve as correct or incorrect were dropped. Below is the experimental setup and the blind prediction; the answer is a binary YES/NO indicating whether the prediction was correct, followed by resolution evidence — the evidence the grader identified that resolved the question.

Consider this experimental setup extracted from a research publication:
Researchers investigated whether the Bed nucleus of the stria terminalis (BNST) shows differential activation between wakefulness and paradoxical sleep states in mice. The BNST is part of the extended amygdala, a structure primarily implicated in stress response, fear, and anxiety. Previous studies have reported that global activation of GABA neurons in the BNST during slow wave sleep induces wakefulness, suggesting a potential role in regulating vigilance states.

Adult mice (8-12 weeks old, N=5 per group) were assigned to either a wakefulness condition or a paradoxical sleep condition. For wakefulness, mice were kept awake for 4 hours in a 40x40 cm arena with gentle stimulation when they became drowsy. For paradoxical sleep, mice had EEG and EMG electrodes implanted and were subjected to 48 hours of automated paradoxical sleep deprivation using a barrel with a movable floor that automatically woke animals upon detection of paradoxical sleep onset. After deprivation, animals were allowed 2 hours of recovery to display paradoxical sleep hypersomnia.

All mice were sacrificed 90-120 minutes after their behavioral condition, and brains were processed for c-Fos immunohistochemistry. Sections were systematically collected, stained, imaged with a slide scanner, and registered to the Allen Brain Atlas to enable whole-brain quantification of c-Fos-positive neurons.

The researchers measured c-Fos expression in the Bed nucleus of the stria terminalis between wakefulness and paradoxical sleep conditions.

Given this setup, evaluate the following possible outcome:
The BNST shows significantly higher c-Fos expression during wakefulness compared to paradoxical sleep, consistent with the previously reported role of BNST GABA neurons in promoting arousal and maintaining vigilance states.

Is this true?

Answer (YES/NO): NO